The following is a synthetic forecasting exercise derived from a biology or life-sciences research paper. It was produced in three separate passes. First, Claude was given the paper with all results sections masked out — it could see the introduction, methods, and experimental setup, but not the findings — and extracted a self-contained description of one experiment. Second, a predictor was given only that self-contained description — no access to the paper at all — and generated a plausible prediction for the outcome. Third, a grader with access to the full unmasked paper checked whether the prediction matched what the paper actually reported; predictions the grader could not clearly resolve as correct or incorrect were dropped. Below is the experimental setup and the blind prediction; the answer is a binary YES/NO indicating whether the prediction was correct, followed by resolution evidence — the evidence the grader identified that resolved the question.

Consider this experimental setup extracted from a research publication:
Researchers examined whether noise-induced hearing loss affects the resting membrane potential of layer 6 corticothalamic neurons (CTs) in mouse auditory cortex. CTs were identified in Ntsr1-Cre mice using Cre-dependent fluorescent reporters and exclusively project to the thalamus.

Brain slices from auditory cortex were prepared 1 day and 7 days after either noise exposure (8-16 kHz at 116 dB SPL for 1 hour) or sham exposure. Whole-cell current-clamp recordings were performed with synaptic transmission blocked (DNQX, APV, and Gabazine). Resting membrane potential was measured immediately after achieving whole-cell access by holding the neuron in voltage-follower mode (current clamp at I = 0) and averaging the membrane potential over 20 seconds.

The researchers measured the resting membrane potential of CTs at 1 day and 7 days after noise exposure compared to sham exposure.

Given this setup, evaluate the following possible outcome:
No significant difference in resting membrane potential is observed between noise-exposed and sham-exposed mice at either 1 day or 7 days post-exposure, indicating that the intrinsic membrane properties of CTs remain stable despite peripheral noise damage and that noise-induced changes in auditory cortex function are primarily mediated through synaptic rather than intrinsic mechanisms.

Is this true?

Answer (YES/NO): NO